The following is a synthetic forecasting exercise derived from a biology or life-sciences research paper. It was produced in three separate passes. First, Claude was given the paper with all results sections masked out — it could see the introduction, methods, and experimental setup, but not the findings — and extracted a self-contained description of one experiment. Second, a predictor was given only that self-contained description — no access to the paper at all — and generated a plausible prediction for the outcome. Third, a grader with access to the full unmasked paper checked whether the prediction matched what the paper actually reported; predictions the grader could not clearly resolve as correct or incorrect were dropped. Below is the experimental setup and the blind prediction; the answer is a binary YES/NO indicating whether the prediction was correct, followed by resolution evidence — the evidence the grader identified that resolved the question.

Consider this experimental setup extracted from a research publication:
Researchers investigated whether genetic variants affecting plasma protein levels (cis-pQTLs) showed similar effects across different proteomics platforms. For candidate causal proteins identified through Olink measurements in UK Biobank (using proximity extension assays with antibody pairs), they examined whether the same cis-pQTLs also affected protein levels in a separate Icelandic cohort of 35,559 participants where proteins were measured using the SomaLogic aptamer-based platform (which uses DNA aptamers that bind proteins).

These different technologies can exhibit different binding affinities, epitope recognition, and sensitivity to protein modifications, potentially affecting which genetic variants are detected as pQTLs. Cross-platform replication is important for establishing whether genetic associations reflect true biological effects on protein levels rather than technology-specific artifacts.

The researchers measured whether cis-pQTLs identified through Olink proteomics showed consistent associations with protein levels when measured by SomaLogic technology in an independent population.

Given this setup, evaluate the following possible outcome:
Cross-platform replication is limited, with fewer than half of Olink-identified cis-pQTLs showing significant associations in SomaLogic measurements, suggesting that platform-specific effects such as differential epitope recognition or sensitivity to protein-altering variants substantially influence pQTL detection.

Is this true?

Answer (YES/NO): NO